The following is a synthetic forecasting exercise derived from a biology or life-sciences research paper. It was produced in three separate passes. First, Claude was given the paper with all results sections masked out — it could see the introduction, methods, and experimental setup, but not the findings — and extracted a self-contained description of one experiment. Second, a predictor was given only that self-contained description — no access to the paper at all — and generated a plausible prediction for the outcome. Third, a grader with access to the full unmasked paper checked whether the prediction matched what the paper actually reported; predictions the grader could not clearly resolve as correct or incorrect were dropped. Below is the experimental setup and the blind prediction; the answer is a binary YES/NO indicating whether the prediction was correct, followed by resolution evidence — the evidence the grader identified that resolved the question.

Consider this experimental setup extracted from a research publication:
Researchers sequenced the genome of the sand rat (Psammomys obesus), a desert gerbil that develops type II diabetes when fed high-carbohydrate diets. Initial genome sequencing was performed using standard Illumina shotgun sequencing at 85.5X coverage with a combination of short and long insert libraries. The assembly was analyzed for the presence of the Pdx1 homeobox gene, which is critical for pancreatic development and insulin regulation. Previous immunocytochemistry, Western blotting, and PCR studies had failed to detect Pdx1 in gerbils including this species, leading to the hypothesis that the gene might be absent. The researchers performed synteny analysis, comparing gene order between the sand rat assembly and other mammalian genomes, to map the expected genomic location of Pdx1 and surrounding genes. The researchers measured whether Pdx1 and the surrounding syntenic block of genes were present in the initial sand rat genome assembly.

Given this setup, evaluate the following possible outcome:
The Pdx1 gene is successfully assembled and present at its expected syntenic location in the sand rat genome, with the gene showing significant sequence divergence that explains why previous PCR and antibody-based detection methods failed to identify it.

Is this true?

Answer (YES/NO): NO